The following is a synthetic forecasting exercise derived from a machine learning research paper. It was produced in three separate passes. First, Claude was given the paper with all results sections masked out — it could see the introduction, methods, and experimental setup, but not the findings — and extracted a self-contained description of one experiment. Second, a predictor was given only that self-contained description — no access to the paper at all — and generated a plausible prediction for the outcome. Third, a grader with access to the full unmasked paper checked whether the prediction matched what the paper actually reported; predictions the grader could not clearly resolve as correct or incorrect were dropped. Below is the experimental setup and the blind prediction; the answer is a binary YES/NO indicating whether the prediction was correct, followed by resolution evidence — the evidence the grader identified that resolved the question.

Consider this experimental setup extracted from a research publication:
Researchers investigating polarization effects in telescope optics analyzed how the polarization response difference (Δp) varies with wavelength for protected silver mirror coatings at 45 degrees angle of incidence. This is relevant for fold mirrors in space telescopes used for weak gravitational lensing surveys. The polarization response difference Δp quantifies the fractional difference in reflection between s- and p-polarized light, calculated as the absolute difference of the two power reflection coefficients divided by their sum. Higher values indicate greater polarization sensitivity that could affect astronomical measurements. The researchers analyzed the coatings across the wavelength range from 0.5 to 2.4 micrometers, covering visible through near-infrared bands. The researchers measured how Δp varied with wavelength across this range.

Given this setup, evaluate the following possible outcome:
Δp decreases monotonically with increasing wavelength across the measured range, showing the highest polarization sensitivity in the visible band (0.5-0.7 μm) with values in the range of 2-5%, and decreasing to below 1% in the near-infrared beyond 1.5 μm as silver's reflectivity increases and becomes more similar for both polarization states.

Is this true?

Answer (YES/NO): NO